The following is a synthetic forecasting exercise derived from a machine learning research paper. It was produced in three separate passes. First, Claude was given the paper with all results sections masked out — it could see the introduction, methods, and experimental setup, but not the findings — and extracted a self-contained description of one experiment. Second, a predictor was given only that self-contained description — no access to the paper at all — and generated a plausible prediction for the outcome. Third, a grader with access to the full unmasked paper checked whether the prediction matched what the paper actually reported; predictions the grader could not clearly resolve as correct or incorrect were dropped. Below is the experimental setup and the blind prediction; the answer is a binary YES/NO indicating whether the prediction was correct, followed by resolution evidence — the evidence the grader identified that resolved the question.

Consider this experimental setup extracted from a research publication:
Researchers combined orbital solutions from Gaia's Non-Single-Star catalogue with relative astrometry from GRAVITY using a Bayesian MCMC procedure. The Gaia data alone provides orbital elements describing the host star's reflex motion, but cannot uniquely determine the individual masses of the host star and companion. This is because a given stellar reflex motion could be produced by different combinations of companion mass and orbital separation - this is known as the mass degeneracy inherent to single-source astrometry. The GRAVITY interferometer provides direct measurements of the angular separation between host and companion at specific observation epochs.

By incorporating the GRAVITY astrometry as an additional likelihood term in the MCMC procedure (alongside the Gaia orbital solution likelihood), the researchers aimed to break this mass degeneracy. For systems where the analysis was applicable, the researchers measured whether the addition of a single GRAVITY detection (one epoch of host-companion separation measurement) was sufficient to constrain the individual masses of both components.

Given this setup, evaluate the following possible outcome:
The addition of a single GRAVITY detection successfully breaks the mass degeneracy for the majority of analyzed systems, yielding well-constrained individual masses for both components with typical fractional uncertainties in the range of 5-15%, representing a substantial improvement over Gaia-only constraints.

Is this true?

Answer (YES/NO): NO